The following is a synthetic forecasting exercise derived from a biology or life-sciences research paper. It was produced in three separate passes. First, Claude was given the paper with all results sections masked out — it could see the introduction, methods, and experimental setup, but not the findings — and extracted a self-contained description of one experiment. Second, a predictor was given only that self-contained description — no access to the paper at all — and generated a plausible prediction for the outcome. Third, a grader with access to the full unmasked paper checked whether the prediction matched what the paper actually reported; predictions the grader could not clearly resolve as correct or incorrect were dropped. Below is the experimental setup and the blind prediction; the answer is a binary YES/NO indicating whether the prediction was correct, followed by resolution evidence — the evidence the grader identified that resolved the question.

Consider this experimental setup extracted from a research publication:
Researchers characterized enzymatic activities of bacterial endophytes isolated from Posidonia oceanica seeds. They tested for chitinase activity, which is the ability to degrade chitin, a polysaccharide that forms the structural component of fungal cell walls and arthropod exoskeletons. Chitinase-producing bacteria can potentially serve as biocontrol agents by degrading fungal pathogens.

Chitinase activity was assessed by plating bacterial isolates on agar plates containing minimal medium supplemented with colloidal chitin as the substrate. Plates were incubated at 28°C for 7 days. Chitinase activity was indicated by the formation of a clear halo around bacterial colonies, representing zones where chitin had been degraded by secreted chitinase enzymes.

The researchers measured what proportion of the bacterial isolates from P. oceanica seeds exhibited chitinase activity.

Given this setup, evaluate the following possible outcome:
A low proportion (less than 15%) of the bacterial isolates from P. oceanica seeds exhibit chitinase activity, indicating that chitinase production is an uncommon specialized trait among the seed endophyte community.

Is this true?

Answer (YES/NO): NO